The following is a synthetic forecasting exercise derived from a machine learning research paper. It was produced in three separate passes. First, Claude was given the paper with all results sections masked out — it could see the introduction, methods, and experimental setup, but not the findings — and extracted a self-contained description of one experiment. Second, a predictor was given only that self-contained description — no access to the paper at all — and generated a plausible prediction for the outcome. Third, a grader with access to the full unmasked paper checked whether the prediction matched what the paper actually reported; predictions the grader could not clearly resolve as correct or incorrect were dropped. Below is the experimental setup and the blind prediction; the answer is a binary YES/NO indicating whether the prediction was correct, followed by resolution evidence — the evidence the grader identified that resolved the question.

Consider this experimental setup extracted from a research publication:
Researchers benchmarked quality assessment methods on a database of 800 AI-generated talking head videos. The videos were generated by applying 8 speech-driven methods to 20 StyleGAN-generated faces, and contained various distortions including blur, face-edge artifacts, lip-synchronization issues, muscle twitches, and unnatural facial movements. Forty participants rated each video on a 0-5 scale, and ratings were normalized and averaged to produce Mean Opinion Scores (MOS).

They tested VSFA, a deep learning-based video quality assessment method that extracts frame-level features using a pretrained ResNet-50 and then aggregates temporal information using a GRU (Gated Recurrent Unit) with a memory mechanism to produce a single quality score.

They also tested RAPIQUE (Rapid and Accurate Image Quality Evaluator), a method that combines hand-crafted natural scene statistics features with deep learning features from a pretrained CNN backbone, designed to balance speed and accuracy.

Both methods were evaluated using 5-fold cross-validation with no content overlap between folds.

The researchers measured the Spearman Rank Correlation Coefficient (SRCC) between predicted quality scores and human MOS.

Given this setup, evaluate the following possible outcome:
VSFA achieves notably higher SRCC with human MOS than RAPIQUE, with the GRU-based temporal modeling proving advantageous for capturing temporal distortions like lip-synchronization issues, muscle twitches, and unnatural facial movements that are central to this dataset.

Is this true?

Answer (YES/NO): NO